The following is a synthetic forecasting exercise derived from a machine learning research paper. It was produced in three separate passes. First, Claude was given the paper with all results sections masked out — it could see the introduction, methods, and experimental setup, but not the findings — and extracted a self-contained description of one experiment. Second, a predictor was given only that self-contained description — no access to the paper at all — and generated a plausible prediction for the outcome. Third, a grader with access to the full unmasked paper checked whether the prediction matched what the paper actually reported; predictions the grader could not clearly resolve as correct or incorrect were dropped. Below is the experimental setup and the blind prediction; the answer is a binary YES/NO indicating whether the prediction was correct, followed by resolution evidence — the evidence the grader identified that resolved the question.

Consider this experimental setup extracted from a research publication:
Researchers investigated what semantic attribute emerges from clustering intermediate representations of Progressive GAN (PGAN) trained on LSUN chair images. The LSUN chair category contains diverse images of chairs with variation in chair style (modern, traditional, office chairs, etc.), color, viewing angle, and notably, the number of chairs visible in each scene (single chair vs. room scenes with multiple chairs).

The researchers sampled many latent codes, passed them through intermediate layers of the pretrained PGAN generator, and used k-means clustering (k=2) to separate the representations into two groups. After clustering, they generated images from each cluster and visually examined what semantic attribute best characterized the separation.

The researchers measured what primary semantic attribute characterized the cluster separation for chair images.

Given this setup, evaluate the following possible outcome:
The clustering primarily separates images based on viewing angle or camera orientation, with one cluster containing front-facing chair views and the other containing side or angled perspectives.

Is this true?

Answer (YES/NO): NO